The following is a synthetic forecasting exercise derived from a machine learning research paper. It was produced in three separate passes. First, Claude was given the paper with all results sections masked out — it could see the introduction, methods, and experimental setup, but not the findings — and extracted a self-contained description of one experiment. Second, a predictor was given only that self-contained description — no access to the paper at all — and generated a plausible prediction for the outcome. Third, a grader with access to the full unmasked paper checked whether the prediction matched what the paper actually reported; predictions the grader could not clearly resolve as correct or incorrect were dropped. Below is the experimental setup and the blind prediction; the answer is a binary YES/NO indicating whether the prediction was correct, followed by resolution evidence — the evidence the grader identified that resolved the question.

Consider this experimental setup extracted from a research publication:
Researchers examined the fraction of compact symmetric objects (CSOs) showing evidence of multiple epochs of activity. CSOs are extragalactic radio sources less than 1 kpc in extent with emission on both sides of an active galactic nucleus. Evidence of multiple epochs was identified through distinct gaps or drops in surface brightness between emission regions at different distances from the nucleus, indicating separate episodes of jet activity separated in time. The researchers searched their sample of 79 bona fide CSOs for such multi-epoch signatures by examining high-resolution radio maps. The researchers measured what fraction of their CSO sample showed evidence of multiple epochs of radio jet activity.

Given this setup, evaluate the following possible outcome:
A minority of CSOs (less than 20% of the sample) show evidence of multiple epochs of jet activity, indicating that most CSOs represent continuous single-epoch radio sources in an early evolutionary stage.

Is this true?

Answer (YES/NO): NO